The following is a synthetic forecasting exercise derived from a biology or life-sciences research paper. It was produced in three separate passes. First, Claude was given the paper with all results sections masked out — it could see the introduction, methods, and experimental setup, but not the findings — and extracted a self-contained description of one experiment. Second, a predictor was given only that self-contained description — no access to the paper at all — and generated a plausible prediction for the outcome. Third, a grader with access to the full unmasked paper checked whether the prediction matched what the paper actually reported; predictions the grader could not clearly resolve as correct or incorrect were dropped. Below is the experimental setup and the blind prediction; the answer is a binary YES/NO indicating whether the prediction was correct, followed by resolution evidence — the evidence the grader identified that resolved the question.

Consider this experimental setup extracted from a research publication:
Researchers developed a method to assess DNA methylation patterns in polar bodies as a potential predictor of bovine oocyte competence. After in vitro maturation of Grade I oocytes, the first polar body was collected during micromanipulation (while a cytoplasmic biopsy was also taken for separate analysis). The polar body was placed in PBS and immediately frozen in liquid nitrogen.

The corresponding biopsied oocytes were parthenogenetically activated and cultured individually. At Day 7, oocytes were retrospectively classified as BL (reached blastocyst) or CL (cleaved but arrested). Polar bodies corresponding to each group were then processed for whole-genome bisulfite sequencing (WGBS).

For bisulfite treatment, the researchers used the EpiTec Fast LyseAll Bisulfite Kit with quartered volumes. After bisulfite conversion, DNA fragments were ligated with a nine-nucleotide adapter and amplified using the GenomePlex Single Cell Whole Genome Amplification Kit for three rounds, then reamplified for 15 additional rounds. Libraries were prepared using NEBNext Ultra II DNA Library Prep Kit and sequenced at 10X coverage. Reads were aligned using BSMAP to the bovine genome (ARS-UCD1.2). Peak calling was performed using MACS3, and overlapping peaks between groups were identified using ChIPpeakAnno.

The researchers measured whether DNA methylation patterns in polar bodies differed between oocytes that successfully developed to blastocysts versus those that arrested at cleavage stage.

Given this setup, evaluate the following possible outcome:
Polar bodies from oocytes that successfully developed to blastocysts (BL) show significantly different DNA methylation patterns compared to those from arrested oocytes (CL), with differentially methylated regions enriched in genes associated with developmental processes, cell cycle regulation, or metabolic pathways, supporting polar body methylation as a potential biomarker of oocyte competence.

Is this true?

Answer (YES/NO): YES